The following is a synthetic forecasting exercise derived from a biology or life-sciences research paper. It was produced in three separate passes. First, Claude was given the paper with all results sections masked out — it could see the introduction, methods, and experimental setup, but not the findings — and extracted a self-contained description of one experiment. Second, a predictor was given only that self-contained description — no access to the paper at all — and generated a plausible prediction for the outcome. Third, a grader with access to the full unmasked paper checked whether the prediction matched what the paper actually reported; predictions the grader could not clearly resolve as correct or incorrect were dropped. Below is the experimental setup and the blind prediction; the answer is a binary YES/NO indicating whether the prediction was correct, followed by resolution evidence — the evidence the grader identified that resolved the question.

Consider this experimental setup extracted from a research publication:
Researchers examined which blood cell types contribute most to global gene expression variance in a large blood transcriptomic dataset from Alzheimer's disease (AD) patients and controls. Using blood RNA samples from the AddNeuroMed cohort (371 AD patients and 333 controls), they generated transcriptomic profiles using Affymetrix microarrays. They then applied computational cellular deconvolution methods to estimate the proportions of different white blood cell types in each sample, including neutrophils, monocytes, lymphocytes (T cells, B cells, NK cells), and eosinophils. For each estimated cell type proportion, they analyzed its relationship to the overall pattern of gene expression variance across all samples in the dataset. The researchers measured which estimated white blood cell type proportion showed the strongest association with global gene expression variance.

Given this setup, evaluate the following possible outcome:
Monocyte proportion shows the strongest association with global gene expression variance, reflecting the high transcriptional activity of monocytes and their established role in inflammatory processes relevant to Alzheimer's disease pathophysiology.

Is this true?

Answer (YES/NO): NO